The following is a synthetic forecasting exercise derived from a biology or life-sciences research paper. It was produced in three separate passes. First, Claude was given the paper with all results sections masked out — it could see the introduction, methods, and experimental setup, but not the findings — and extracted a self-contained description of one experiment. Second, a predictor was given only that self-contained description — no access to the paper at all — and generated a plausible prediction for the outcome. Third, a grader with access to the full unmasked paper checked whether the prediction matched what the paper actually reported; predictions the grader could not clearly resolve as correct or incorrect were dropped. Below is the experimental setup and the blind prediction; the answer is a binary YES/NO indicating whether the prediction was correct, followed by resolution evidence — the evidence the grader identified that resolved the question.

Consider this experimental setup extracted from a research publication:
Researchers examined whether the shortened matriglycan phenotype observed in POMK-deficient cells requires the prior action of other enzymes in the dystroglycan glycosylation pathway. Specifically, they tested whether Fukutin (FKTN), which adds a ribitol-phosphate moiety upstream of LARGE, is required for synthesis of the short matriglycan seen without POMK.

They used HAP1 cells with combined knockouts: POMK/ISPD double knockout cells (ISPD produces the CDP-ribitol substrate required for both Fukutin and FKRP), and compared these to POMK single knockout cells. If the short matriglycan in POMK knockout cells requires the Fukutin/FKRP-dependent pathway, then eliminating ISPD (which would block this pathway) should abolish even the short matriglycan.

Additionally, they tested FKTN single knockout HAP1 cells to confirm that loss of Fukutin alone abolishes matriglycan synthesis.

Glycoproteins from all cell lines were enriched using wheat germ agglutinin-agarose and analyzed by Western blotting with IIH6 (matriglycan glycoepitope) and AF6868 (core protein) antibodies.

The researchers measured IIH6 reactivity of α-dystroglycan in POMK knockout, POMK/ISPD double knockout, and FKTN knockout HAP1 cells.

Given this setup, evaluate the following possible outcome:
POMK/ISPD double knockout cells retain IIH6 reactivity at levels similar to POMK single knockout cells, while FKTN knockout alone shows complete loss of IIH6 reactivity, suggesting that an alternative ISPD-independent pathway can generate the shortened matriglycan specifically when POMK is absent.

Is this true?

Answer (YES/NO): NO